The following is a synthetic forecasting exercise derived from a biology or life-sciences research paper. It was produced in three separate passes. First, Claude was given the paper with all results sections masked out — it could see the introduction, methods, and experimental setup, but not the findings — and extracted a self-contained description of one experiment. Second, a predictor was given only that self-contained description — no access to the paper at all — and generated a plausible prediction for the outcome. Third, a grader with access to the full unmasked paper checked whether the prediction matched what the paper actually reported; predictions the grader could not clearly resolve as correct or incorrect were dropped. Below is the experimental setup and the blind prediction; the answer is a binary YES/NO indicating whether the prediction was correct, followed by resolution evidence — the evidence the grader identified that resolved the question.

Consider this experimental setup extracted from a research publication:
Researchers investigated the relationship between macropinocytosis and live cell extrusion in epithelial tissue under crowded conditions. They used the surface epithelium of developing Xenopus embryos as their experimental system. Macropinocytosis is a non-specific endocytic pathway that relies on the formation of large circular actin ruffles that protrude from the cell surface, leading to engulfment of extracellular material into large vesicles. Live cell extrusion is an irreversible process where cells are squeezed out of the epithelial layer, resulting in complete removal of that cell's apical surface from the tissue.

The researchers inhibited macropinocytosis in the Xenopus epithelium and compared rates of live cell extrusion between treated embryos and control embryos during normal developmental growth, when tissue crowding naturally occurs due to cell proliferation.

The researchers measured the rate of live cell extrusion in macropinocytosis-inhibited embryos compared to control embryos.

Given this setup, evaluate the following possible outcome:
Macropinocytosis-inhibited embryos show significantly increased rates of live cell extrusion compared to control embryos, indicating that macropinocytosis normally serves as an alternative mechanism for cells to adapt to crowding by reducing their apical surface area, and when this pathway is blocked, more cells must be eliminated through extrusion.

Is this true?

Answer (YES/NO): YES